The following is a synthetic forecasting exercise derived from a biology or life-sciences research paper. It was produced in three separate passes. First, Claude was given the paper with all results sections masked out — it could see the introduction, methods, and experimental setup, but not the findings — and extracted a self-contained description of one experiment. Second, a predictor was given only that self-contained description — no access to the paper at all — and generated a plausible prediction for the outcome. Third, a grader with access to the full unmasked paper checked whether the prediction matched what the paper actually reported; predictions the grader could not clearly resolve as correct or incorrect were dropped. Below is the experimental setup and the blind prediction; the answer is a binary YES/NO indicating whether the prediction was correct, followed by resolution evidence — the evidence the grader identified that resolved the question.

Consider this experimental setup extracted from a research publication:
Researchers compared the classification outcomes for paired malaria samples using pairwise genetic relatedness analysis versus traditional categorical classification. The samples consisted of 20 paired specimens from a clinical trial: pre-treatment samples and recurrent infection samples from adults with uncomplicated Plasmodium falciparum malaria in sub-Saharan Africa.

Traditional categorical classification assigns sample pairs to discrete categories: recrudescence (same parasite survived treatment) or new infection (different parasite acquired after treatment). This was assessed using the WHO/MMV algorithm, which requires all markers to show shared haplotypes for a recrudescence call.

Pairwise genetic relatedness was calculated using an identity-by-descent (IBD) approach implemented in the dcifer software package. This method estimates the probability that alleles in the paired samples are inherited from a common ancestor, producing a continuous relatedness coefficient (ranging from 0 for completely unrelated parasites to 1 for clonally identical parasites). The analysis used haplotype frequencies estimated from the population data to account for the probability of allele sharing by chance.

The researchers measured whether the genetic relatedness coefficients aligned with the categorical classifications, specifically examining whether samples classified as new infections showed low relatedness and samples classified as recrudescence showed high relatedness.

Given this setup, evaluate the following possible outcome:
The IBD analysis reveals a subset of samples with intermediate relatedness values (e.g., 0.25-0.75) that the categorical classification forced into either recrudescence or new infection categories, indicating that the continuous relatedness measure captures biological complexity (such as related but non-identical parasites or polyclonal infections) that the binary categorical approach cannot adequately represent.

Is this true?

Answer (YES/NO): NO